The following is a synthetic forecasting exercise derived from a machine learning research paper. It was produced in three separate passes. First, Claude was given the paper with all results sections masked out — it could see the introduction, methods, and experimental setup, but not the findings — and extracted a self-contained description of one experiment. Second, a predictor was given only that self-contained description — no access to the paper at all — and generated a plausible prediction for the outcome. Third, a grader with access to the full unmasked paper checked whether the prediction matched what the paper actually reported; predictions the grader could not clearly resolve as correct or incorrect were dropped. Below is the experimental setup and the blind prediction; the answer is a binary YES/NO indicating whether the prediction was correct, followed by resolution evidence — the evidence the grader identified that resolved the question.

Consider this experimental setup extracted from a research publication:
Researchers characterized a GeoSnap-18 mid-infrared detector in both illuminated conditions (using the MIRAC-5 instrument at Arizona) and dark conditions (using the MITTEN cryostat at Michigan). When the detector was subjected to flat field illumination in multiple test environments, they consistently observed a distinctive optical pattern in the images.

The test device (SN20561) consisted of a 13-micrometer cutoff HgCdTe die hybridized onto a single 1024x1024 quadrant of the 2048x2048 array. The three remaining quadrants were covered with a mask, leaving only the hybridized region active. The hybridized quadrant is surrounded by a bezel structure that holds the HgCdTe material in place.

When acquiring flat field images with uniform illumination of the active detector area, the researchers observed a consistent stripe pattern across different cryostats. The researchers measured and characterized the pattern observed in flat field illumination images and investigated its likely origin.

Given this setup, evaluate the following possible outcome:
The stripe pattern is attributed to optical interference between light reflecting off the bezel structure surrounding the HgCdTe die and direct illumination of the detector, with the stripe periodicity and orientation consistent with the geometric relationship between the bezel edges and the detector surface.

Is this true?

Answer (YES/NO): NO